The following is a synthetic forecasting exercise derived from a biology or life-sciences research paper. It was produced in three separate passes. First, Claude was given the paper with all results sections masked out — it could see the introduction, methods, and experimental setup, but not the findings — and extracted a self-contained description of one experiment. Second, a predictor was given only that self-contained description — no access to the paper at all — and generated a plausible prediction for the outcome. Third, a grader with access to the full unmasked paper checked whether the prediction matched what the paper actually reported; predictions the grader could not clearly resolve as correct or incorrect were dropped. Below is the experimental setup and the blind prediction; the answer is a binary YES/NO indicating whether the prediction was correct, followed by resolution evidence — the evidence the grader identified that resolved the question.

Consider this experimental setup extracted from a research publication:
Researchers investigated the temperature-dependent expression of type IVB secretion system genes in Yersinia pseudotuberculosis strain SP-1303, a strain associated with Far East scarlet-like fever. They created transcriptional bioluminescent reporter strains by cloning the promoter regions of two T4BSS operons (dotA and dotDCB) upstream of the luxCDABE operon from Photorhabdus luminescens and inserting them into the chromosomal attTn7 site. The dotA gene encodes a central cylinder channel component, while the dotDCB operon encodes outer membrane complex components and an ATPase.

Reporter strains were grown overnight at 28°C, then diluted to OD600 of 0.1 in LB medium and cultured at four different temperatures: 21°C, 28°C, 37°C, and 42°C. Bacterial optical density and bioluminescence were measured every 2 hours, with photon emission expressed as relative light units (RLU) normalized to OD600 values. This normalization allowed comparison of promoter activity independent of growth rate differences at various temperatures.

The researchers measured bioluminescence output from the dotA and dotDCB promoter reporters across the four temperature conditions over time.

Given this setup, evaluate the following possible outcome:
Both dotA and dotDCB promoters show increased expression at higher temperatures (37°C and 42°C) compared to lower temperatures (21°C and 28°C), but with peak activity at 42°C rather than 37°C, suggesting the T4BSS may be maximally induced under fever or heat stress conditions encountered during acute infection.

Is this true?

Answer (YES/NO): NO